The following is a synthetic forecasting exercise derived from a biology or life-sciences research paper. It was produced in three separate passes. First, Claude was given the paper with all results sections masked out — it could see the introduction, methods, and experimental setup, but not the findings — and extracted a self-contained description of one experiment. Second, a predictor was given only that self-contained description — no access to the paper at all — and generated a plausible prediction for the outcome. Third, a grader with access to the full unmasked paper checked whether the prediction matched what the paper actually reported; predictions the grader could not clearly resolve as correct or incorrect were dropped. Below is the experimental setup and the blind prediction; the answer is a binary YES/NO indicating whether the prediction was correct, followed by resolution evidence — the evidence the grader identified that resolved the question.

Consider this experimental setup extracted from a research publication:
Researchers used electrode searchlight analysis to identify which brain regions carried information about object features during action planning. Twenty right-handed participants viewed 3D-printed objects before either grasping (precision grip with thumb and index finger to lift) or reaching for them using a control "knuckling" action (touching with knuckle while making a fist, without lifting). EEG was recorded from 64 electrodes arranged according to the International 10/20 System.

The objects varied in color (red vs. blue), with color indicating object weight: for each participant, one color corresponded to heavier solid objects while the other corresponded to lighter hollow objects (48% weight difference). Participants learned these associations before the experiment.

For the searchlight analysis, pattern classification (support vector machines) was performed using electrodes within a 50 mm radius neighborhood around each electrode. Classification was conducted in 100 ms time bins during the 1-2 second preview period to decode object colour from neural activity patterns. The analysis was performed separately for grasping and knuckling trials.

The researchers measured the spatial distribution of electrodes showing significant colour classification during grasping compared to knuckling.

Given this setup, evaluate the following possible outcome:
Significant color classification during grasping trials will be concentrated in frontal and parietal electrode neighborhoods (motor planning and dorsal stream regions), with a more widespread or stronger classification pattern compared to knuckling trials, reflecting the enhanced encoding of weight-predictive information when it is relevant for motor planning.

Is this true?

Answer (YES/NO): NO